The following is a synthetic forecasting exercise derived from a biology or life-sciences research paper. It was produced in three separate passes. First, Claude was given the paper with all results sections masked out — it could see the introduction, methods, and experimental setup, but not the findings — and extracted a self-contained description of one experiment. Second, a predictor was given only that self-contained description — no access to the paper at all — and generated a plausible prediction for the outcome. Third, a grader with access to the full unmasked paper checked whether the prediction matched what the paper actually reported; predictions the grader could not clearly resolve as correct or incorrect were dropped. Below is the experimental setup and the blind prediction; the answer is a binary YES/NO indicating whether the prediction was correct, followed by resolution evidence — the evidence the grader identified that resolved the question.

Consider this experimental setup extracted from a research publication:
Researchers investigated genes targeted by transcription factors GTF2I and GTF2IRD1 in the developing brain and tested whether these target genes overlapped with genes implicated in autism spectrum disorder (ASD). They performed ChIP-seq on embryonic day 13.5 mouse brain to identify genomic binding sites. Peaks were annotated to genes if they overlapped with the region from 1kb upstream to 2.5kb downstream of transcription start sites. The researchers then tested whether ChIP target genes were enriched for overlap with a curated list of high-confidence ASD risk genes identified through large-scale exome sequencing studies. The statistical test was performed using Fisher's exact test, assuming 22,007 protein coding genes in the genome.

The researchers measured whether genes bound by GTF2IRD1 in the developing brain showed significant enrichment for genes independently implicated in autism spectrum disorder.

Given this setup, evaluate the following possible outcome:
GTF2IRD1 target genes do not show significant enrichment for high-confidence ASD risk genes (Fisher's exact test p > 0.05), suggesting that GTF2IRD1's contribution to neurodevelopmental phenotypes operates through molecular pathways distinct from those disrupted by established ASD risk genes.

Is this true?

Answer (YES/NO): NO